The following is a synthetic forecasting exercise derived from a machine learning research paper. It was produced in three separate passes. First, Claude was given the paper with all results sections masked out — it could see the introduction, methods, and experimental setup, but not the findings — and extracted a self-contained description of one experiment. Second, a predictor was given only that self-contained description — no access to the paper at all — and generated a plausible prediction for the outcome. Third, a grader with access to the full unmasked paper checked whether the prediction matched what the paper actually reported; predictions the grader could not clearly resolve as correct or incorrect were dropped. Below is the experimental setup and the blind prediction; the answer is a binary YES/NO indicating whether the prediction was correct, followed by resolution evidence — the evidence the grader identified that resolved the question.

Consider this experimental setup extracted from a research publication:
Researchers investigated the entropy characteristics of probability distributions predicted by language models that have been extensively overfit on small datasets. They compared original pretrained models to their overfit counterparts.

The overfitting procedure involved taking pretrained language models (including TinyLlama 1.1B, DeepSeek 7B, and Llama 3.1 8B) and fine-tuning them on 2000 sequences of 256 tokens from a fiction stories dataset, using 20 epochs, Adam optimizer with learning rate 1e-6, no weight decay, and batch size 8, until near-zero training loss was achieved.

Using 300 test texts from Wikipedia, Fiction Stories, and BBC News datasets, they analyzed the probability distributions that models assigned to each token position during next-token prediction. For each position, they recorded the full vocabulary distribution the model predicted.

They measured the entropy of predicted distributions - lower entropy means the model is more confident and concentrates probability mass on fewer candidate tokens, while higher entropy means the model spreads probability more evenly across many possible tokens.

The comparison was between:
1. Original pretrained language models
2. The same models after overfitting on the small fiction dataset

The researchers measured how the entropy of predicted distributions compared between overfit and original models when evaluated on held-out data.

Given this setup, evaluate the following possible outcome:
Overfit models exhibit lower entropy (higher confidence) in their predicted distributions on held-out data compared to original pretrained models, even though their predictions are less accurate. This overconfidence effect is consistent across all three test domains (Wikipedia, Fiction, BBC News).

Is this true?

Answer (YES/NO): YES